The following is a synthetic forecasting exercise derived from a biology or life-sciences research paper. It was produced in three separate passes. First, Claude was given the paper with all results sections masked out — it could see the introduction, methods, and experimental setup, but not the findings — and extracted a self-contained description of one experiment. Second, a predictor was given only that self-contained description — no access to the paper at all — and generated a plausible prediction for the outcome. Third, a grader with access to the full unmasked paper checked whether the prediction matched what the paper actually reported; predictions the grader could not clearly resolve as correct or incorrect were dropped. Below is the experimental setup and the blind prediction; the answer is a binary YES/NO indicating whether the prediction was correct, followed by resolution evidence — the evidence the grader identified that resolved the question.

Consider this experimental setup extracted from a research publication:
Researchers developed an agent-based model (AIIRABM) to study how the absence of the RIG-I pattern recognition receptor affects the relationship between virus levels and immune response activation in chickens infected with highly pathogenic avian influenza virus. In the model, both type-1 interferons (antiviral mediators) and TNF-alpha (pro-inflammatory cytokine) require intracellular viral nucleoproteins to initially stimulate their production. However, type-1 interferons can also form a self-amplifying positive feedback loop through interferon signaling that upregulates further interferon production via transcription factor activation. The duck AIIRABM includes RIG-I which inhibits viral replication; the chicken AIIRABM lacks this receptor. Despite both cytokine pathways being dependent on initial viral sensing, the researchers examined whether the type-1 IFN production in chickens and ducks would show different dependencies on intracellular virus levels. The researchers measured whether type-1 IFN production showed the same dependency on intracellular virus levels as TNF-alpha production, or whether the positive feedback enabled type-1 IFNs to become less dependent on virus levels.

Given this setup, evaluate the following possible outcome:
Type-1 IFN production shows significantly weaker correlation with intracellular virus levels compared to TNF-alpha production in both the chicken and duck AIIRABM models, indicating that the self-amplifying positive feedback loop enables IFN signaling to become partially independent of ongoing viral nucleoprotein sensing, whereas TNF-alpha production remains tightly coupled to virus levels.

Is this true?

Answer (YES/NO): NO